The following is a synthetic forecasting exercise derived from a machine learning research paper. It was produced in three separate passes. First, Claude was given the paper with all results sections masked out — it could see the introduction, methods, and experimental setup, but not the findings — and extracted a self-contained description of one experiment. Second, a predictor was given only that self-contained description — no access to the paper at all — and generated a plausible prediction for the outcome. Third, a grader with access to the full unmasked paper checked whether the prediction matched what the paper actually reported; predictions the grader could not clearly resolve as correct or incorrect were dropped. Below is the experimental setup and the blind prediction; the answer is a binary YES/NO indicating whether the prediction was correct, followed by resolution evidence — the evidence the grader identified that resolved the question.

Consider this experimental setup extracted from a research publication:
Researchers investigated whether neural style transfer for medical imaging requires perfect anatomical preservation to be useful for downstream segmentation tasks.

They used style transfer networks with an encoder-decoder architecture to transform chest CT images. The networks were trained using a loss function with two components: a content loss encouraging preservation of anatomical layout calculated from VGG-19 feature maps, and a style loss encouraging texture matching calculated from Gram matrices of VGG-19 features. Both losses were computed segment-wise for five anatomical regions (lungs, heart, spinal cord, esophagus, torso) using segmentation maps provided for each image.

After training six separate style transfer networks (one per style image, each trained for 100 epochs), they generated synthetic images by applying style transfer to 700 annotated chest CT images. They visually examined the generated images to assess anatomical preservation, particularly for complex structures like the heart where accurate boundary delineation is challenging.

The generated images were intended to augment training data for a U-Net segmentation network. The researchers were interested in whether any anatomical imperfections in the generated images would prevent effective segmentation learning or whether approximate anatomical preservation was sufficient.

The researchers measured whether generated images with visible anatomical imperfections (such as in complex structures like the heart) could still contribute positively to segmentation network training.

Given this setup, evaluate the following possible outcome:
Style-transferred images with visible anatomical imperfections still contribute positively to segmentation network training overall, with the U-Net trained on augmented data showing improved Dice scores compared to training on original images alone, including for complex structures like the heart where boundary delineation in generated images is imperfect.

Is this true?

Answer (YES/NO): NO